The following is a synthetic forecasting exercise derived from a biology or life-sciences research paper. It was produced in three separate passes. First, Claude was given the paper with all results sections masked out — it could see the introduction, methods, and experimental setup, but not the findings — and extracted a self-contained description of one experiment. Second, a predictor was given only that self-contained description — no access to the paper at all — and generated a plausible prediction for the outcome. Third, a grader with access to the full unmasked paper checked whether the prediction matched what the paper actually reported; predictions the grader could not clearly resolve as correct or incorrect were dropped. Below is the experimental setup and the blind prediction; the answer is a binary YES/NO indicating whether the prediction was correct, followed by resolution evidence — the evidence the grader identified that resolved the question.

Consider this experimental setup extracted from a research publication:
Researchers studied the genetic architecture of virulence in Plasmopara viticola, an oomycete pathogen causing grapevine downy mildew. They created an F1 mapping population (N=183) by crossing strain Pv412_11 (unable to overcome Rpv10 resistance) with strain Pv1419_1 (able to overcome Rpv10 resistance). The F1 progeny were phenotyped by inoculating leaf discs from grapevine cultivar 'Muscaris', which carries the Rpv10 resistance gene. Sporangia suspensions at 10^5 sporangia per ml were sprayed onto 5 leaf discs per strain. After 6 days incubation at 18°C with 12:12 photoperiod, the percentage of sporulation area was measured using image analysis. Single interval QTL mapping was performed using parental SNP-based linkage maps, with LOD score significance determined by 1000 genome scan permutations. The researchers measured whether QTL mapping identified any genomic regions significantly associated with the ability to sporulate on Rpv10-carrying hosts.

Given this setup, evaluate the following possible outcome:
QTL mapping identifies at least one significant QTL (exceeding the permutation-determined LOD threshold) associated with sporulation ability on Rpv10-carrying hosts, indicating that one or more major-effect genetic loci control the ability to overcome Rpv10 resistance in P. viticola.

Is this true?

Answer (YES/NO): YES